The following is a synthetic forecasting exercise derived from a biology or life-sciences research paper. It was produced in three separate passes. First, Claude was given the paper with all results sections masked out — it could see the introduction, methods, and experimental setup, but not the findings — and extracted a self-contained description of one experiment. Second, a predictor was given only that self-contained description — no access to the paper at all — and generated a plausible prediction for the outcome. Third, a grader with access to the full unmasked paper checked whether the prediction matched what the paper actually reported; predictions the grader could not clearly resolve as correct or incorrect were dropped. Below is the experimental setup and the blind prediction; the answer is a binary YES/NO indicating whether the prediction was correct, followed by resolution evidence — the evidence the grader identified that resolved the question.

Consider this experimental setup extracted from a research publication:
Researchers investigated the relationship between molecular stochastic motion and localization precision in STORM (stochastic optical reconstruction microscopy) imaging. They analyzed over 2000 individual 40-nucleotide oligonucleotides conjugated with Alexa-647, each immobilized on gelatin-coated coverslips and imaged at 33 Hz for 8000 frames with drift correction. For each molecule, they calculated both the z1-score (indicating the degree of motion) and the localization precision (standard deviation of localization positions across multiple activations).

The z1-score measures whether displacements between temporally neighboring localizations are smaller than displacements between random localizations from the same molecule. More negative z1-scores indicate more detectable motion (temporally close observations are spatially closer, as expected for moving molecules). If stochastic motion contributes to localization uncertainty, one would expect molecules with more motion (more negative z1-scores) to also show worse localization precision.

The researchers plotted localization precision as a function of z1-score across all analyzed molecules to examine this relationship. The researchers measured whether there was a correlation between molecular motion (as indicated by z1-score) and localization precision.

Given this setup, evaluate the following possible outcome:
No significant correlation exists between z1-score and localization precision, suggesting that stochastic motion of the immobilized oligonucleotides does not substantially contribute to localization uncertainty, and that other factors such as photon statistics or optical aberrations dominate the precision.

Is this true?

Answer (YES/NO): NO